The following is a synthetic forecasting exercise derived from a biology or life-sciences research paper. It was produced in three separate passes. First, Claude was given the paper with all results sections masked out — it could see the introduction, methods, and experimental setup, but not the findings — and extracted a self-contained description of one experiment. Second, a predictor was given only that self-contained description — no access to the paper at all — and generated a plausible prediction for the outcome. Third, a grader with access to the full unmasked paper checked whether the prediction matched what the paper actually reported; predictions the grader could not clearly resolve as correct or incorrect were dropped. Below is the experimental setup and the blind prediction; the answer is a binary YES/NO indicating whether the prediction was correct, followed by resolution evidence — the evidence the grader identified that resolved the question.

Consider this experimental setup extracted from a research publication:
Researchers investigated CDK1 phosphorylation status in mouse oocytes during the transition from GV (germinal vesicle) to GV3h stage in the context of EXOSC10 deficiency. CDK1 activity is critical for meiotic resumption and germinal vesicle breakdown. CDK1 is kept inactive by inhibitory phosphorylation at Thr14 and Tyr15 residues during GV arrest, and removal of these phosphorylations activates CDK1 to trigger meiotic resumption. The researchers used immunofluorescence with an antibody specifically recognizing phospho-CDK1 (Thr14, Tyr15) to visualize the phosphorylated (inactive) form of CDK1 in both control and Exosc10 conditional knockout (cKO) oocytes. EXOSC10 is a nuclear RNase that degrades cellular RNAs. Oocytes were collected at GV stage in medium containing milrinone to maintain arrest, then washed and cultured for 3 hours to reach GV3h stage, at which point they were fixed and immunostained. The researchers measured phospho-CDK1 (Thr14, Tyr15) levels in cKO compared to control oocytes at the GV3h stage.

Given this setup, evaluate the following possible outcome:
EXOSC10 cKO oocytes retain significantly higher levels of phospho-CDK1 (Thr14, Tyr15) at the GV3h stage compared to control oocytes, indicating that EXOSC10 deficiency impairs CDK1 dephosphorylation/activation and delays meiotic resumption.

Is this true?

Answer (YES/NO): YES